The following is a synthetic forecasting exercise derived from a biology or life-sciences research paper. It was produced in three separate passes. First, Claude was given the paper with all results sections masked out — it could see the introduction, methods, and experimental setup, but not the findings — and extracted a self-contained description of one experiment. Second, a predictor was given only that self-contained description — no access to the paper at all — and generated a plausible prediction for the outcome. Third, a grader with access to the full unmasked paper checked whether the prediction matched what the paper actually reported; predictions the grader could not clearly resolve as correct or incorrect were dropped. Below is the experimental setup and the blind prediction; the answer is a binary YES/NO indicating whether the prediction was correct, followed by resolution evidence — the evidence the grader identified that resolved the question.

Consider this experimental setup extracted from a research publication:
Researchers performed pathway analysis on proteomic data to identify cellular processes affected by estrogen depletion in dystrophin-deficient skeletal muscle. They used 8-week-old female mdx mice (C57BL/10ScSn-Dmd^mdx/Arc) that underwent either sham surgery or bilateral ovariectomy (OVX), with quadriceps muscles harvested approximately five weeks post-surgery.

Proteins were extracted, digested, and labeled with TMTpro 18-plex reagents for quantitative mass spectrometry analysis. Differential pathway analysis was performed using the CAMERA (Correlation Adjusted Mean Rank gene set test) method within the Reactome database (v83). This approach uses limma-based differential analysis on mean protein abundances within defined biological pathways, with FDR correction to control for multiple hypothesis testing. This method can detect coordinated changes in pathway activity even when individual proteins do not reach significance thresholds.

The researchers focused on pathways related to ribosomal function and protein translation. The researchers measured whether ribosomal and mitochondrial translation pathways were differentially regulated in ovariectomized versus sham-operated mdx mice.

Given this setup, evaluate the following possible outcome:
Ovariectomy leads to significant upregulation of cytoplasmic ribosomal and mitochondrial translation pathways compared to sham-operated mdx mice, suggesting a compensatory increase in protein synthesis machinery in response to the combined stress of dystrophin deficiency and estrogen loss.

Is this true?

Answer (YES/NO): NO